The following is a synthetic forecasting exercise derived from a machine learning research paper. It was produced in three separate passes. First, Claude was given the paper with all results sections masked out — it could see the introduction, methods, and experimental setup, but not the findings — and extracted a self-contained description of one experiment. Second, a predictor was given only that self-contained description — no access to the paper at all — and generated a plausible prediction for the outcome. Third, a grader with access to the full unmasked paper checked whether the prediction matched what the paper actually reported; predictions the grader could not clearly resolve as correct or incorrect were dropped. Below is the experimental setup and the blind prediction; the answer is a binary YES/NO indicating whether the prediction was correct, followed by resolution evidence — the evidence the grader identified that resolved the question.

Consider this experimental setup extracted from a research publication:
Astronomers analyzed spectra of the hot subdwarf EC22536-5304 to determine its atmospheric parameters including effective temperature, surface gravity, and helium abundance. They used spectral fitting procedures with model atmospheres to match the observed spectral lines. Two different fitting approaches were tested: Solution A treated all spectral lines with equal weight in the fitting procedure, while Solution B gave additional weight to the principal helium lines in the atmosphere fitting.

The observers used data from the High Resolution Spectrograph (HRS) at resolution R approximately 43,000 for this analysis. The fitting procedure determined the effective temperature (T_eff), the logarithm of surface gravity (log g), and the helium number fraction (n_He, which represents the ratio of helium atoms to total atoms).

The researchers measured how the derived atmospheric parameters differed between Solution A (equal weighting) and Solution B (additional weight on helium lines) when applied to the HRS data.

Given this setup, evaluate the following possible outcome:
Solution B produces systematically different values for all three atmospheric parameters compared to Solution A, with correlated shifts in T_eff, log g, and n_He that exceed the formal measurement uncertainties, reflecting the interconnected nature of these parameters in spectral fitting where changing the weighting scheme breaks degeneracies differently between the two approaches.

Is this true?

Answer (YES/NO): YES